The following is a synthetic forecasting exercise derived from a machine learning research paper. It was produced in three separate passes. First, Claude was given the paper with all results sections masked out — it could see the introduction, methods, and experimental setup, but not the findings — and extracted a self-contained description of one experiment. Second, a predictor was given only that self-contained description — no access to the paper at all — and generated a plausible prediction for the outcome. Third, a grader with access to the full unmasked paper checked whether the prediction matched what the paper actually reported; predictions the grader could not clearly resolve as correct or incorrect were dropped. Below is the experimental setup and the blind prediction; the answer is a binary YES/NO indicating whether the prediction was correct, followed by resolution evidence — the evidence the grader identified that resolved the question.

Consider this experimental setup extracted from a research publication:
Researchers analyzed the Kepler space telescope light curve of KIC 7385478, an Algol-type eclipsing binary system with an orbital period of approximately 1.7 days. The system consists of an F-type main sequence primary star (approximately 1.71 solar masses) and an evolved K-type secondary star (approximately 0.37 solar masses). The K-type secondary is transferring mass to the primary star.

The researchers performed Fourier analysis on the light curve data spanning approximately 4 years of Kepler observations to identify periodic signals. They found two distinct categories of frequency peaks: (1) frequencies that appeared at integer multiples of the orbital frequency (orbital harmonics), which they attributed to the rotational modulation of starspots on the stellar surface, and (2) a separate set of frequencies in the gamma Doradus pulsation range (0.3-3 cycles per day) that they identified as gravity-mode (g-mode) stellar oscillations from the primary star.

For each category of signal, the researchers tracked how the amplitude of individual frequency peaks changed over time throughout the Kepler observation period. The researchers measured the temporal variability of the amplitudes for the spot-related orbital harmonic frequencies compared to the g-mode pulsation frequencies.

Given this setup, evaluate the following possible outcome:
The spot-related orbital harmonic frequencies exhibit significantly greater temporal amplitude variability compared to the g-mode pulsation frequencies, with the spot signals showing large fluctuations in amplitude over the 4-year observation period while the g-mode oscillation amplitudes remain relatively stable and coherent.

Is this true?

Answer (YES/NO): YES